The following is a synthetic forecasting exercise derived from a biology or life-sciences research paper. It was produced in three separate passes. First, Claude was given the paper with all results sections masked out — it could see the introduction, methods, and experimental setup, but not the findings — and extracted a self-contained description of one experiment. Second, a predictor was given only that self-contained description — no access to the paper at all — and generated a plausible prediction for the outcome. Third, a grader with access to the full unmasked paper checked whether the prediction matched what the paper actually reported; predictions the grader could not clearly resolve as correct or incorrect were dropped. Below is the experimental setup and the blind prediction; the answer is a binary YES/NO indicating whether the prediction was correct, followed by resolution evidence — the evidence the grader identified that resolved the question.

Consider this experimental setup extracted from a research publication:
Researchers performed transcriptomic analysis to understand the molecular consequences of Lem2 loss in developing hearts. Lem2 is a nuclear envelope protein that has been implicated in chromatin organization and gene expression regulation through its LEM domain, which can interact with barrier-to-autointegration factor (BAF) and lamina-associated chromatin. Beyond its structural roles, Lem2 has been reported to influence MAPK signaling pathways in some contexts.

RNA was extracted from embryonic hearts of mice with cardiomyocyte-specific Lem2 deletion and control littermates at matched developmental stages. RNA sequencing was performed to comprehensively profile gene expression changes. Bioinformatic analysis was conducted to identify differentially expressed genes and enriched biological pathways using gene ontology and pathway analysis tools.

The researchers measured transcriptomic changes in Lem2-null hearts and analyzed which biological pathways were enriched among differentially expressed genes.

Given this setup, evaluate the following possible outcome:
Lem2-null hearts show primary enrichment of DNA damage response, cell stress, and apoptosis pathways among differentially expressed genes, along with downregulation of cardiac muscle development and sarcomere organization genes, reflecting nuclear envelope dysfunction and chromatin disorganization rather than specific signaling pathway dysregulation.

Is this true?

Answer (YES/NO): NO